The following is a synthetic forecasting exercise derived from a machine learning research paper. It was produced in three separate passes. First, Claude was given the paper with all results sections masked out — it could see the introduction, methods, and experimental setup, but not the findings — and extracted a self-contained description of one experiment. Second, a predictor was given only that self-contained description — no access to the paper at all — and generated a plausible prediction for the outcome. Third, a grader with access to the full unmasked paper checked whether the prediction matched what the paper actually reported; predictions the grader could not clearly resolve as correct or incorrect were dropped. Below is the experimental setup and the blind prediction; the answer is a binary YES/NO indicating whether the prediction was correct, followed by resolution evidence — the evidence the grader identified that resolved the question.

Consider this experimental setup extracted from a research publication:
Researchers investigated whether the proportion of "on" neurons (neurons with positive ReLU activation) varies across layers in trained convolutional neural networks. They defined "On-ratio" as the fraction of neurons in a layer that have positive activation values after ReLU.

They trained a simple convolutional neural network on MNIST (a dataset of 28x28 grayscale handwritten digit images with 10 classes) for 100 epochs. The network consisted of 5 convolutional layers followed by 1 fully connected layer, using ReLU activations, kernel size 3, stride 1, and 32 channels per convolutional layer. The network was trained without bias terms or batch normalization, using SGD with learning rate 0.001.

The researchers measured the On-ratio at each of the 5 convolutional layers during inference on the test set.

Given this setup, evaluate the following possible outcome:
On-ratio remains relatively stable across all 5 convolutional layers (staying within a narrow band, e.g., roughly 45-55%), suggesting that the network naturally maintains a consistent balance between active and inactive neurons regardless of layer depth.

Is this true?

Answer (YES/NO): NO